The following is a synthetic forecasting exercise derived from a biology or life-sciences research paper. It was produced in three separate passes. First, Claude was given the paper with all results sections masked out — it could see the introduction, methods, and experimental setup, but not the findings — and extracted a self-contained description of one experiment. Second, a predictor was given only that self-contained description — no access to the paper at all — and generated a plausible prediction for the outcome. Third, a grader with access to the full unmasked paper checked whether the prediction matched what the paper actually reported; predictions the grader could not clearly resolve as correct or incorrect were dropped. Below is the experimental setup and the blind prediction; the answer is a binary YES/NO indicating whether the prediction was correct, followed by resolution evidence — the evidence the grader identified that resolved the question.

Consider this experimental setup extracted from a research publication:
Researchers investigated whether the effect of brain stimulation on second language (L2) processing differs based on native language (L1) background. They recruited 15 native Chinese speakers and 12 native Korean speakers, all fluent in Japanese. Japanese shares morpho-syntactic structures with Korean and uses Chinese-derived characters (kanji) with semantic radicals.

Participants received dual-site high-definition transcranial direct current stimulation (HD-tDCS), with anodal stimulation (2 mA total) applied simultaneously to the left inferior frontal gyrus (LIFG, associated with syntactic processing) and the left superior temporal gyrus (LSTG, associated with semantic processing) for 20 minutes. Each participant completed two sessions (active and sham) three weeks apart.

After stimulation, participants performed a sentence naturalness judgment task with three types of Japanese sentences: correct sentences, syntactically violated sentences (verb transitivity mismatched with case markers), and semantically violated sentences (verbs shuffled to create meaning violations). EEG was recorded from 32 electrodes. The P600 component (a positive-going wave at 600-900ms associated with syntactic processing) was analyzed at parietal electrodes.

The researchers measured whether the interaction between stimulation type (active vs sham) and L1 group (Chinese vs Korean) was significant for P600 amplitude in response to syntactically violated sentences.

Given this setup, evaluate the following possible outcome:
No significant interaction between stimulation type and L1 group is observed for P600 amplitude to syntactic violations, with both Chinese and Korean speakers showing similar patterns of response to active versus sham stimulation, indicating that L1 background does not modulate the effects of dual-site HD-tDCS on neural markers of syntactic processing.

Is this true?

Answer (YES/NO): NO